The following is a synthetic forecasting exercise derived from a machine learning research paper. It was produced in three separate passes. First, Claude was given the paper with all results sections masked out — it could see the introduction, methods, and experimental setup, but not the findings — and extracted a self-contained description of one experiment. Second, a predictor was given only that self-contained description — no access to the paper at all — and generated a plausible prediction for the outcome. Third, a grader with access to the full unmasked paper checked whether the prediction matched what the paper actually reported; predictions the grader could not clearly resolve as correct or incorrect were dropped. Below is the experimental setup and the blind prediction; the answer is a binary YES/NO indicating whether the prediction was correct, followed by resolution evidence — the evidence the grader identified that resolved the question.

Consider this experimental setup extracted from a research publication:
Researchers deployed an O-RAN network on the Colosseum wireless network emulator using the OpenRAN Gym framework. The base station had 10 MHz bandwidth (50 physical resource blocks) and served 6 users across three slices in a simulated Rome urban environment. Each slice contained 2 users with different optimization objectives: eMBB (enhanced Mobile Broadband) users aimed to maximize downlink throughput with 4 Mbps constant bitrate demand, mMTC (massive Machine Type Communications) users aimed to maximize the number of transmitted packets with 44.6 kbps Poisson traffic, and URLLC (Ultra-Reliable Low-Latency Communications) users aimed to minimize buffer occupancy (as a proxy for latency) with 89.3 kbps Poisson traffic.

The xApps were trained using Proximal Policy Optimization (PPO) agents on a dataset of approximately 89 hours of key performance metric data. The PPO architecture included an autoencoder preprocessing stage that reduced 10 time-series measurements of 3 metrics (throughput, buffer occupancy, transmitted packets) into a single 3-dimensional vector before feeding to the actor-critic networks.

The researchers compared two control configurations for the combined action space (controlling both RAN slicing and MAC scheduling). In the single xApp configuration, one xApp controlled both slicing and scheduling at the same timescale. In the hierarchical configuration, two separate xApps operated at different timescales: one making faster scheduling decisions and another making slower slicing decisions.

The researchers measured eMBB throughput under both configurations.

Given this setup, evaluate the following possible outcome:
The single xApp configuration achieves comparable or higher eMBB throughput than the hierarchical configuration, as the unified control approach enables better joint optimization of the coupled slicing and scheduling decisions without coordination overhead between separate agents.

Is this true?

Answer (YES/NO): YES